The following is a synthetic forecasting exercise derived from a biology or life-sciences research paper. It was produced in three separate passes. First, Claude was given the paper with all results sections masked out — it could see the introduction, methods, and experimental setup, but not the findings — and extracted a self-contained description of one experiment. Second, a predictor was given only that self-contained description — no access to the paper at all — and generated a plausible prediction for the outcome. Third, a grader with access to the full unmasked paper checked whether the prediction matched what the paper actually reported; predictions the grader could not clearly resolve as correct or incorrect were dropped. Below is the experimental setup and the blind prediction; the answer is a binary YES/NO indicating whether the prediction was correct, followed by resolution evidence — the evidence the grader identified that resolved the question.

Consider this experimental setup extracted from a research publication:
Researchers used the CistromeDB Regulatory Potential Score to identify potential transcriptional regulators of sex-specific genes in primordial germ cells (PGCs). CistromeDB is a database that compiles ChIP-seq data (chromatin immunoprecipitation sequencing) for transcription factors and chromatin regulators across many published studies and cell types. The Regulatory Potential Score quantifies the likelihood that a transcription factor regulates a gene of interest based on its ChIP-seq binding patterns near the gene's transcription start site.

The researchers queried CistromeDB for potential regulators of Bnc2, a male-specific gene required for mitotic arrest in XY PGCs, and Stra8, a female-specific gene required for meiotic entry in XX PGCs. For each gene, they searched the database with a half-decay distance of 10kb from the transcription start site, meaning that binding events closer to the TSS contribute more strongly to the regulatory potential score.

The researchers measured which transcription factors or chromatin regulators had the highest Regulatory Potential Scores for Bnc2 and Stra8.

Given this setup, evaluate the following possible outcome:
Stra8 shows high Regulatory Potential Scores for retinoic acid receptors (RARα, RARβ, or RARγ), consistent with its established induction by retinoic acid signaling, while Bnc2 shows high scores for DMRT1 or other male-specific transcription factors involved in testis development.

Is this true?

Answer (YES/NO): NO